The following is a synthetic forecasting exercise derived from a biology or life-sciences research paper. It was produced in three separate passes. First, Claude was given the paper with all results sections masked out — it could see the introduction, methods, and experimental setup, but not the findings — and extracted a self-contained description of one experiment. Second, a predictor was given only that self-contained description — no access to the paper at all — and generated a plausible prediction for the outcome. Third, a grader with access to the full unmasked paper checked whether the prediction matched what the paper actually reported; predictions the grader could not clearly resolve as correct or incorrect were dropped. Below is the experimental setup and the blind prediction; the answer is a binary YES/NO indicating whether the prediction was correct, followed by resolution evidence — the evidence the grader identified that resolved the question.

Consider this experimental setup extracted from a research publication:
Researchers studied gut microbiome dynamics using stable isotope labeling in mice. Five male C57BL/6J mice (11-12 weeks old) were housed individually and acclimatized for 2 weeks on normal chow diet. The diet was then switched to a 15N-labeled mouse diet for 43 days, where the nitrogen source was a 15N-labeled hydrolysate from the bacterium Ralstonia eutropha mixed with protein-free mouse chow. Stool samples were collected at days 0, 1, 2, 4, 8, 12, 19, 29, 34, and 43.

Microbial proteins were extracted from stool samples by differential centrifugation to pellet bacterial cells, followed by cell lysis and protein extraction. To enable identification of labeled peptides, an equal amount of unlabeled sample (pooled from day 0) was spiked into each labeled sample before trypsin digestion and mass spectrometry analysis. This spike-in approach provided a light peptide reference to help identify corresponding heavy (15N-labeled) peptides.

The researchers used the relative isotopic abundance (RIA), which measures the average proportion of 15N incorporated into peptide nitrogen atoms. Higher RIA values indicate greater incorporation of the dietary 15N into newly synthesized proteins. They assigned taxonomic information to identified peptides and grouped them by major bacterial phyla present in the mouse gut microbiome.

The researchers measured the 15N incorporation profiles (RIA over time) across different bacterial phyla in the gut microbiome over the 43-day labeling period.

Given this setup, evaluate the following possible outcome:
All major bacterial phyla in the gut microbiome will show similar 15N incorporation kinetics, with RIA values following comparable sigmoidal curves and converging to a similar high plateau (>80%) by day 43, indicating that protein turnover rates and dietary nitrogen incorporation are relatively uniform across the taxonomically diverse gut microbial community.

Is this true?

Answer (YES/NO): NO